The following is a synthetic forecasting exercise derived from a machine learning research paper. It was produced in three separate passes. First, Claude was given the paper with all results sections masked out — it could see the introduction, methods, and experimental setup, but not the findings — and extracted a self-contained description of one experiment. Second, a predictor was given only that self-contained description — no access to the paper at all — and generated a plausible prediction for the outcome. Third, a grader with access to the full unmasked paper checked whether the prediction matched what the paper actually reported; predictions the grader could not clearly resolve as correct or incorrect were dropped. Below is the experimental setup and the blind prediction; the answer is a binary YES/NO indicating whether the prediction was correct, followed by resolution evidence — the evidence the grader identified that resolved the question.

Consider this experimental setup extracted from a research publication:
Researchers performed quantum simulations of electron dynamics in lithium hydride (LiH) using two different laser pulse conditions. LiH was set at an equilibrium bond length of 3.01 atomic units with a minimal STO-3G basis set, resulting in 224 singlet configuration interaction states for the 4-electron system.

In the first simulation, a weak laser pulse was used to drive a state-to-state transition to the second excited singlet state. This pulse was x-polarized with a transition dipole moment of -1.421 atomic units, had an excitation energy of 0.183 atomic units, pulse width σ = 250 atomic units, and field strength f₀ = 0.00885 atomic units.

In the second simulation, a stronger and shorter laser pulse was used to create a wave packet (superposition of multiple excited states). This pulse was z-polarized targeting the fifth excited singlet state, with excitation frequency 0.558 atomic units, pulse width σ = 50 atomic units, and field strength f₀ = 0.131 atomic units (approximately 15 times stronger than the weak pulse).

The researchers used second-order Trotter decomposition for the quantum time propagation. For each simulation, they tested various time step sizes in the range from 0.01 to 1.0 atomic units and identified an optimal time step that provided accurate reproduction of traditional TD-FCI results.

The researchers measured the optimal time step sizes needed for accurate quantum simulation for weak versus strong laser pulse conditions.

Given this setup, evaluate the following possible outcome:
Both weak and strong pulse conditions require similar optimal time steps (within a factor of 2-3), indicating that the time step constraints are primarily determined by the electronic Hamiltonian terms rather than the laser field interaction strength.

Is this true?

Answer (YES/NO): YES